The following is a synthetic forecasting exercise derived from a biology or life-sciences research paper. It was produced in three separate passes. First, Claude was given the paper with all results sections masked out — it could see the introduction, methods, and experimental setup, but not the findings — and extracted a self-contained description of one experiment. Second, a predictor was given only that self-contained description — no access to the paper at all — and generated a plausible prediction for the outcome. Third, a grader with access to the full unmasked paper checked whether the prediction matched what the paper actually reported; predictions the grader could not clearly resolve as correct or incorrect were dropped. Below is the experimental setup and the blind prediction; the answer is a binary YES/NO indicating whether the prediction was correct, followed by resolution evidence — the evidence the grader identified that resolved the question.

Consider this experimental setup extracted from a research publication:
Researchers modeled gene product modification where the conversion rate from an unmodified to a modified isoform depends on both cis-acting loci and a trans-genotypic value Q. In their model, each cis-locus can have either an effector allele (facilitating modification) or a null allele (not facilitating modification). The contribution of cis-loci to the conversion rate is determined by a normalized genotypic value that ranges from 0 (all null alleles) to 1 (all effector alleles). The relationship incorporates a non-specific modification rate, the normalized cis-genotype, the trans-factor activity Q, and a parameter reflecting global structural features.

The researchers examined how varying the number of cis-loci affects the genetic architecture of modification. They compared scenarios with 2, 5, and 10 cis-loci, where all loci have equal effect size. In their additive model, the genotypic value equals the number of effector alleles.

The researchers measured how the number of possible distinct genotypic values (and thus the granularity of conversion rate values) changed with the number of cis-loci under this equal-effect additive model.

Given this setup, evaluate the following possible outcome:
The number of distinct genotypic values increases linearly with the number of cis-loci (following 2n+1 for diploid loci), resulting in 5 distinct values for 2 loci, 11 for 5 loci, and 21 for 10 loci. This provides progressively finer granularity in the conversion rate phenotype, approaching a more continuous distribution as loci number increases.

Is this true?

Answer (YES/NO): NO